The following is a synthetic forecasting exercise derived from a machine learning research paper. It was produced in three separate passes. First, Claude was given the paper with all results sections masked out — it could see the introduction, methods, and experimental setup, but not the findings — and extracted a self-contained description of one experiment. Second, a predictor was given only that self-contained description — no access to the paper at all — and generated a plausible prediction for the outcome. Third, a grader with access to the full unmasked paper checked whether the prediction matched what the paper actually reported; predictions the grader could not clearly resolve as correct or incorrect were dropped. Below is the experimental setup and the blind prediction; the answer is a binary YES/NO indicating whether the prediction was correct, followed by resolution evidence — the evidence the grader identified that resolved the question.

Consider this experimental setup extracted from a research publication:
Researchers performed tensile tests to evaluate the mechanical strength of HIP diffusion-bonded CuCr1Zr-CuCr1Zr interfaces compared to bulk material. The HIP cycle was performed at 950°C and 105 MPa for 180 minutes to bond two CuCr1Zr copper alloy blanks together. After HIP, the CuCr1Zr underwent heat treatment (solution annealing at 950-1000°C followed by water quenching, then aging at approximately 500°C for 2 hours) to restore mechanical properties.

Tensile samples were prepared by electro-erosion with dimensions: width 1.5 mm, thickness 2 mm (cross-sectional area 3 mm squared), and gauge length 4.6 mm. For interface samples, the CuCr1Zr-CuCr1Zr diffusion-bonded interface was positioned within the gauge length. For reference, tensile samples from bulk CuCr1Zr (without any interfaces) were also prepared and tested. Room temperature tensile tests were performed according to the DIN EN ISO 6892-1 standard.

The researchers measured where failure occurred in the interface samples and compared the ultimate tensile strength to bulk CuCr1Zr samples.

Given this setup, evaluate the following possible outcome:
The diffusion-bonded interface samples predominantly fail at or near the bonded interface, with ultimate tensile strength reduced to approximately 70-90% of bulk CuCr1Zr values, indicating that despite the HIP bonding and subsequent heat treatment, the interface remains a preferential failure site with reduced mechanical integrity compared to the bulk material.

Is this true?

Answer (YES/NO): NO